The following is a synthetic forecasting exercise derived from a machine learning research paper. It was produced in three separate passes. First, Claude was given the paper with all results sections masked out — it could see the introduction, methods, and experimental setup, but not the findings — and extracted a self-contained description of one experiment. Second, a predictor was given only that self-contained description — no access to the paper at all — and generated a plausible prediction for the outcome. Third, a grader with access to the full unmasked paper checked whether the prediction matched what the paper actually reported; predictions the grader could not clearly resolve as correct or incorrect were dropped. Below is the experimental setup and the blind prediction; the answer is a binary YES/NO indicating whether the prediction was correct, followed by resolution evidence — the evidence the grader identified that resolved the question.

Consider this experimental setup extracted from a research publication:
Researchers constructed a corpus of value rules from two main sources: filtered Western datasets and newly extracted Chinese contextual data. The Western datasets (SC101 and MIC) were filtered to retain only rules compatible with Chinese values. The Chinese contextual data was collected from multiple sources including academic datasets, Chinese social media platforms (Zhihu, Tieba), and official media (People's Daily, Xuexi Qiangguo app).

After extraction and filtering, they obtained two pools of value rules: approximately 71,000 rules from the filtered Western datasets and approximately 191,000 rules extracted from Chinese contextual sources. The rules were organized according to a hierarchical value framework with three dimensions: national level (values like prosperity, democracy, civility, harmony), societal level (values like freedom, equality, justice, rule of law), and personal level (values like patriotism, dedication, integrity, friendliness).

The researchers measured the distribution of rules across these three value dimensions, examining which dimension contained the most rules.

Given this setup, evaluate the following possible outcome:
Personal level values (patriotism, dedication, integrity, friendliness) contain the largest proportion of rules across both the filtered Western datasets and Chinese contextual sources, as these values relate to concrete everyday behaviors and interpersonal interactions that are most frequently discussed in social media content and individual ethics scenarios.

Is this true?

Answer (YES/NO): YES